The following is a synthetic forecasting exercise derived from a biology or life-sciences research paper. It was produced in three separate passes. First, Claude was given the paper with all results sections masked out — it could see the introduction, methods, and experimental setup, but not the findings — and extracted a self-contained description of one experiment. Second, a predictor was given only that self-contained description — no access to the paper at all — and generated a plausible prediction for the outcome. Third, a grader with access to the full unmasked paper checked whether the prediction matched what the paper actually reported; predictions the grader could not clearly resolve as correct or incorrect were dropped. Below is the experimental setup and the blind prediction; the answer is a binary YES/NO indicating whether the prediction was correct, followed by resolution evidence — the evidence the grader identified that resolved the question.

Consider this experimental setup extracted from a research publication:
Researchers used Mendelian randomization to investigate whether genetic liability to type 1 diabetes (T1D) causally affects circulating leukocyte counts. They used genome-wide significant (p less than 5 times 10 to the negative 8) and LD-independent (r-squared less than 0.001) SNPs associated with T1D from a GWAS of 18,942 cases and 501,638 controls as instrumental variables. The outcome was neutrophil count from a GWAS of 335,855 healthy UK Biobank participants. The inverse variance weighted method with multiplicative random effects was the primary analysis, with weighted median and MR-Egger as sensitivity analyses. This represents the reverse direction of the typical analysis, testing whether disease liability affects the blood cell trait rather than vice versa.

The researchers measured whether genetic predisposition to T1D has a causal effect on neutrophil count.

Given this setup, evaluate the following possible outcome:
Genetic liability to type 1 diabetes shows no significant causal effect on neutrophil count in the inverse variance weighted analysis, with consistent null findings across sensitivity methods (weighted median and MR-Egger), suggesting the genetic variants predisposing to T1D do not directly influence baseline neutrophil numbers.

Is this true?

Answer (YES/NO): NO